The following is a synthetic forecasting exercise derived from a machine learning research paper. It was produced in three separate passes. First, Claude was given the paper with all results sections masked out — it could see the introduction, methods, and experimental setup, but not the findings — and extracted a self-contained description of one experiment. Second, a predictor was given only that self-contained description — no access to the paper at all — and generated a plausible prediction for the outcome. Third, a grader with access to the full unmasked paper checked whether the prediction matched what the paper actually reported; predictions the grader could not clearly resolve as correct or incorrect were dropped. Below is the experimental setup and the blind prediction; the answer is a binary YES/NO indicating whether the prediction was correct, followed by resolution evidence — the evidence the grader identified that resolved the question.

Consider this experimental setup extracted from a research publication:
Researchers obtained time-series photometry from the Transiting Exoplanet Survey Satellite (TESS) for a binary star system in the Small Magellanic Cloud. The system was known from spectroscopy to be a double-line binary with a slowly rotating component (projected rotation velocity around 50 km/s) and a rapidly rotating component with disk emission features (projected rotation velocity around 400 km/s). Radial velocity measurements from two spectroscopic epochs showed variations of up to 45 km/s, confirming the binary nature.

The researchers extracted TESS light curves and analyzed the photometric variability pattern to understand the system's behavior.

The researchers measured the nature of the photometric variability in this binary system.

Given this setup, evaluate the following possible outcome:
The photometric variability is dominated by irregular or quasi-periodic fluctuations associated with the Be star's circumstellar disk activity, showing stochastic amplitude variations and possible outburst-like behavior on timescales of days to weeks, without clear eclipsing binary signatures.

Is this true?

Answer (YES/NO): NO